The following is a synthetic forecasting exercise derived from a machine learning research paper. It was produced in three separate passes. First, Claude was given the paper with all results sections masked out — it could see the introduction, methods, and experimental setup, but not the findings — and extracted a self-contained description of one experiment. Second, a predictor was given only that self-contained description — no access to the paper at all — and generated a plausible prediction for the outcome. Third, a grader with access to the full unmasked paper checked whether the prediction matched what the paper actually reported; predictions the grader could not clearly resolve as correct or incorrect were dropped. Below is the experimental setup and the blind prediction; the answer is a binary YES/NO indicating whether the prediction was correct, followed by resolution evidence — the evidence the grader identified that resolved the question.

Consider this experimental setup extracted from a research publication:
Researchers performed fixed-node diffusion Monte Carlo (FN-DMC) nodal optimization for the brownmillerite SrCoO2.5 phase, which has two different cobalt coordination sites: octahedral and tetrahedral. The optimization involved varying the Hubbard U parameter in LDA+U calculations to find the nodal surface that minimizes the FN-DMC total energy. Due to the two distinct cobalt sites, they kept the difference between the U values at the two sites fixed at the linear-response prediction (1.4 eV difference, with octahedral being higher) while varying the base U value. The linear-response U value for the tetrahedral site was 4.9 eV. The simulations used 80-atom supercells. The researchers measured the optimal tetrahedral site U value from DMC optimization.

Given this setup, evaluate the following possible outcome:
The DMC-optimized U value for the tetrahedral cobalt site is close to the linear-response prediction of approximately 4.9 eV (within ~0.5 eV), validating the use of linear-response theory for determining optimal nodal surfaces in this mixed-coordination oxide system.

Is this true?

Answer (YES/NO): NO